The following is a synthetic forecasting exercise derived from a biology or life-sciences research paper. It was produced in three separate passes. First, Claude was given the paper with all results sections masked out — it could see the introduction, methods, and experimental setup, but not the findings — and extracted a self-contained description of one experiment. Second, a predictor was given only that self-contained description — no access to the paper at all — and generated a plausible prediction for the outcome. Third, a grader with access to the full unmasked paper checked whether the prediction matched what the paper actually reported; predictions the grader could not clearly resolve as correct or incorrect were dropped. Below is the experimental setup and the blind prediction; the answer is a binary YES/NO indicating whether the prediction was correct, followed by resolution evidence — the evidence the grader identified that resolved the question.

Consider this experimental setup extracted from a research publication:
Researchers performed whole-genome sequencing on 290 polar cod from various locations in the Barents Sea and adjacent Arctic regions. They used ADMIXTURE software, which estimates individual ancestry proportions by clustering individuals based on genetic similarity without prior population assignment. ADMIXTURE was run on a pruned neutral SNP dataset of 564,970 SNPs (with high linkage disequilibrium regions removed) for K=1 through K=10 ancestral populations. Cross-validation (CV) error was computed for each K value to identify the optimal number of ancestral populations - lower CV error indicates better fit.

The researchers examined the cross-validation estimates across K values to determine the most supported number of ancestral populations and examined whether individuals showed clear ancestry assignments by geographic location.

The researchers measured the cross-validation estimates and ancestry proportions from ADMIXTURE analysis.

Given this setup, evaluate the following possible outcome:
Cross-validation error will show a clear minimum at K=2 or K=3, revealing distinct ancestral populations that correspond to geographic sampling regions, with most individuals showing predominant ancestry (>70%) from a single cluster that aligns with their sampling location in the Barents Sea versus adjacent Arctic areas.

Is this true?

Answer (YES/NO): NO